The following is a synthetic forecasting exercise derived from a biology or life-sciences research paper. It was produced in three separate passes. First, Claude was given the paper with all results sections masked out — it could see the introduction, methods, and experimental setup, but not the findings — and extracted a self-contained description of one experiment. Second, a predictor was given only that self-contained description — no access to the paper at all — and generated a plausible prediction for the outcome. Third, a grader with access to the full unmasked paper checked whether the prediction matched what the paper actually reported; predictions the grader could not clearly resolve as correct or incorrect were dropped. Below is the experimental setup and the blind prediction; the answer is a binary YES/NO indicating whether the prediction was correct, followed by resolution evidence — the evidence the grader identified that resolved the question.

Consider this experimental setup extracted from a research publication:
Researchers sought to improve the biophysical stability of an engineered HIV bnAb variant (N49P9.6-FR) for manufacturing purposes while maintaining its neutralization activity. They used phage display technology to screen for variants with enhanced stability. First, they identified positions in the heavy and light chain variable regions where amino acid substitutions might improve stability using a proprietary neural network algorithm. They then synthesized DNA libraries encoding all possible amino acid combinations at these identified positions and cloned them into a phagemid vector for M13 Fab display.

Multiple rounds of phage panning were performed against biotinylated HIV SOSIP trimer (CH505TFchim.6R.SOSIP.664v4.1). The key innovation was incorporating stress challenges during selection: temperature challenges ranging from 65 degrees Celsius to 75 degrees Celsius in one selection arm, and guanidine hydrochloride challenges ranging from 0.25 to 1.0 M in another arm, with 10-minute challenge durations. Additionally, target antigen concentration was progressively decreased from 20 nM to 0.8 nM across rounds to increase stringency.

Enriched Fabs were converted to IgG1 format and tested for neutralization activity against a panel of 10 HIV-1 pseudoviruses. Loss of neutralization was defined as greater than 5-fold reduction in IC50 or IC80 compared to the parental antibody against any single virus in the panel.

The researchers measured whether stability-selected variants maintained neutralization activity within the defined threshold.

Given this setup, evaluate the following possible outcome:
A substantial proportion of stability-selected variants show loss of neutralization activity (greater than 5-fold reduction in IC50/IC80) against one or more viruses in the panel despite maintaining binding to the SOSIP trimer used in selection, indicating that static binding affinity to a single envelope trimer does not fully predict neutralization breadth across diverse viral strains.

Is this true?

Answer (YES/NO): NO